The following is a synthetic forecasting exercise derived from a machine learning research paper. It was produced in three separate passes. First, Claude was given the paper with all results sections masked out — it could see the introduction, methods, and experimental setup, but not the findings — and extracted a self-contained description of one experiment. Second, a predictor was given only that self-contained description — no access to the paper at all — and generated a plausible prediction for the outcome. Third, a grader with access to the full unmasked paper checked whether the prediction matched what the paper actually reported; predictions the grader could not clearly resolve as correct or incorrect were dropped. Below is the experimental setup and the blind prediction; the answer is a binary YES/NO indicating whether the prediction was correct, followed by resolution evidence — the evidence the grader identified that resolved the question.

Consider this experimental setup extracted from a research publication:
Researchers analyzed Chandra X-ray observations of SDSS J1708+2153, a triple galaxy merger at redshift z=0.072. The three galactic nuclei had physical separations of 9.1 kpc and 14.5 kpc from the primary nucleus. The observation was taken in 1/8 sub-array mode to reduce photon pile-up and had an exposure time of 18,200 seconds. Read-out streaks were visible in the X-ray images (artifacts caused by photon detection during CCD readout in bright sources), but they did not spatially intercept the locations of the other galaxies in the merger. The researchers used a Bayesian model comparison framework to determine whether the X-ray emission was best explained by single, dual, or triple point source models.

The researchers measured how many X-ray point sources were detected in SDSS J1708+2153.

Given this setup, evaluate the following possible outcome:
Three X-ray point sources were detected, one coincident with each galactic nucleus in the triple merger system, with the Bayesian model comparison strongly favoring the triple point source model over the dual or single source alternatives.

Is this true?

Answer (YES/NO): NO